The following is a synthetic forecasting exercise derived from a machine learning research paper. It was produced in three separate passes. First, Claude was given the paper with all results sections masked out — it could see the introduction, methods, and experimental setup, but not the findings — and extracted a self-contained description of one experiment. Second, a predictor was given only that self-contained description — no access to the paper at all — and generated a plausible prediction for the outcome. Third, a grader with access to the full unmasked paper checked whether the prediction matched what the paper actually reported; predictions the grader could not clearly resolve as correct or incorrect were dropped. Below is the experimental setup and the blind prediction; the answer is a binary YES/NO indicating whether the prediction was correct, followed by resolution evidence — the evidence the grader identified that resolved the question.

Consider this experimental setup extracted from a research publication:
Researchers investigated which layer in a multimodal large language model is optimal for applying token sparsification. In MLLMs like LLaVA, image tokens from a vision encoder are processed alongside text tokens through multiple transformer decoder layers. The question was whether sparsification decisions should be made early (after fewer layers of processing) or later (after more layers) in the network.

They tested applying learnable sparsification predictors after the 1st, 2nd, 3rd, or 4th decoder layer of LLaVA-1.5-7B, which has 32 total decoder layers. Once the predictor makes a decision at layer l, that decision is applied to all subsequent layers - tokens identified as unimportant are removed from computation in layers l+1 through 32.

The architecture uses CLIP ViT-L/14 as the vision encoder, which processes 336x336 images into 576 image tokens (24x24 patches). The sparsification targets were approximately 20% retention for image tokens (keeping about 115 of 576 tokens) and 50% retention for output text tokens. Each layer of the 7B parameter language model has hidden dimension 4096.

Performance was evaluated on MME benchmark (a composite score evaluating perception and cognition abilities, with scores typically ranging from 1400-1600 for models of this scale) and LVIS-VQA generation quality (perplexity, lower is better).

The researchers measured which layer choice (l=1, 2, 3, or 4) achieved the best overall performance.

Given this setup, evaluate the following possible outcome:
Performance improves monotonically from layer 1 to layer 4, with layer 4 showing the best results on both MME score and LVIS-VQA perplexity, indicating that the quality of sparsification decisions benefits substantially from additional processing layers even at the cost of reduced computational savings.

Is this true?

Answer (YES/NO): NO